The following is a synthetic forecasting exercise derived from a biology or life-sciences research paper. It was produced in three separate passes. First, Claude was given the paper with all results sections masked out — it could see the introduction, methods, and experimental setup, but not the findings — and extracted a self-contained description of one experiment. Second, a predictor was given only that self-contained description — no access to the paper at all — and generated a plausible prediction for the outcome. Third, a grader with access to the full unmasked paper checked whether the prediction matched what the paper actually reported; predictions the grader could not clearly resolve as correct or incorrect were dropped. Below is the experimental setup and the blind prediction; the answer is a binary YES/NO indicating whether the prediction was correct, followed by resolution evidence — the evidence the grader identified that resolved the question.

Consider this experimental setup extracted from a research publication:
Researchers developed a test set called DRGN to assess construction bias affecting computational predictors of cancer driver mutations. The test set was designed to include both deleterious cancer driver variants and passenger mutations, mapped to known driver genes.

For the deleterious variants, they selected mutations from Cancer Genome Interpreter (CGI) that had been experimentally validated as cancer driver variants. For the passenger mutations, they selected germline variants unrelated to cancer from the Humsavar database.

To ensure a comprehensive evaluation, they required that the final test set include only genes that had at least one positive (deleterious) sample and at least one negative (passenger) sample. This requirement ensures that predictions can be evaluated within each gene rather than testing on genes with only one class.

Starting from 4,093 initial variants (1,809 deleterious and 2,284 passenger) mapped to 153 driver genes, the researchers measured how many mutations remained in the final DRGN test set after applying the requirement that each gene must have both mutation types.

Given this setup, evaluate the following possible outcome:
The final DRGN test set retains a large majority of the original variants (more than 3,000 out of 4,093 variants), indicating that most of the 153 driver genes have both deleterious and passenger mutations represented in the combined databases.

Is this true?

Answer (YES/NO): YES